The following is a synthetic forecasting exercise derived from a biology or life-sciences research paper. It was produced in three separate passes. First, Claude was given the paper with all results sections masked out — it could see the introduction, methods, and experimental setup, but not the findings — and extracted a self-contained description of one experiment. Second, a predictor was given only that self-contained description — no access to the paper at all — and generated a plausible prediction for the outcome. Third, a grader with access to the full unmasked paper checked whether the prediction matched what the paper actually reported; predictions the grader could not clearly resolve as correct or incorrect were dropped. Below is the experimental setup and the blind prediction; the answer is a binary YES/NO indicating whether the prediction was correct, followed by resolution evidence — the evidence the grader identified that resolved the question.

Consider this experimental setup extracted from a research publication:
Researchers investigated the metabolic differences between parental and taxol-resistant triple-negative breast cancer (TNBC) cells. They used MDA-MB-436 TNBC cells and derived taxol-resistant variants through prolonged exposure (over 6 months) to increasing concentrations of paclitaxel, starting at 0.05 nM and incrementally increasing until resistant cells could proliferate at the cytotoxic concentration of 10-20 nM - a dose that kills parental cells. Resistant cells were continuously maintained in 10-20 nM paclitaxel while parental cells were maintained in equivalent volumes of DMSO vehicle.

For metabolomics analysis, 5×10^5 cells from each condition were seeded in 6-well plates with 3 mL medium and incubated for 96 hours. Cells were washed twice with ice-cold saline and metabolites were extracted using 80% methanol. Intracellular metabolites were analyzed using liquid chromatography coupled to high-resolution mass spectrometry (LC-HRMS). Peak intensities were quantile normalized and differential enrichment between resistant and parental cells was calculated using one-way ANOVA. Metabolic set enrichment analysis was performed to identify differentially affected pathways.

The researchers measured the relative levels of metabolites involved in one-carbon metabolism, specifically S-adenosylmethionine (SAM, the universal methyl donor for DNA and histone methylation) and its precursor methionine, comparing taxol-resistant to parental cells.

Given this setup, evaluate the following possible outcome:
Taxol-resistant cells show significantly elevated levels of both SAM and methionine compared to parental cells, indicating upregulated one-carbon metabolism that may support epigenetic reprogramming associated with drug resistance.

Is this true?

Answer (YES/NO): NO